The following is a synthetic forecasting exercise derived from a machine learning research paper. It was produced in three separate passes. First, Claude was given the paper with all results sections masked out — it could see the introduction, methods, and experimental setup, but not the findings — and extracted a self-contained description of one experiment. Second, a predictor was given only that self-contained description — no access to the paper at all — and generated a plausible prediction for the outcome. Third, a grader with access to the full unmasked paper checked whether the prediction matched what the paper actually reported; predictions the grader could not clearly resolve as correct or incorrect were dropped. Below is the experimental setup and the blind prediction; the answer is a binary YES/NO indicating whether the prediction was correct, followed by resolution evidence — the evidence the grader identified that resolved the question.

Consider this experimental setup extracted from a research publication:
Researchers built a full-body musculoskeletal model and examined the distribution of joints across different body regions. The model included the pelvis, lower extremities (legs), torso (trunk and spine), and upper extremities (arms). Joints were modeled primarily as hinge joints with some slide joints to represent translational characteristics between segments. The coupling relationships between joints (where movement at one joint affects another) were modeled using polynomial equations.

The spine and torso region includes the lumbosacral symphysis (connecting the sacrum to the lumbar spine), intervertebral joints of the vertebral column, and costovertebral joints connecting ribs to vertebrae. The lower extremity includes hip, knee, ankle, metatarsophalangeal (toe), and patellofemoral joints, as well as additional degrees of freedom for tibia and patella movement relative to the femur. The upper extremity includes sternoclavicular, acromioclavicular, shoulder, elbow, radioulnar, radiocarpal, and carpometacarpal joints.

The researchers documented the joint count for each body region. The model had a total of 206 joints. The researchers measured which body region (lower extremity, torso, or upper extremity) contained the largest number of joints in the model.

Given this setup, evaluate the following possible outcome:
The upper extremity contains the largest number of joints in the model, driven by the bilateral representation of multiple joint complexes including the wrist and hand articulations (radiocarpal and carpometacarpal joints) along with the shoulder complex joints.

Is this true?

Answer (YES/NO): NO